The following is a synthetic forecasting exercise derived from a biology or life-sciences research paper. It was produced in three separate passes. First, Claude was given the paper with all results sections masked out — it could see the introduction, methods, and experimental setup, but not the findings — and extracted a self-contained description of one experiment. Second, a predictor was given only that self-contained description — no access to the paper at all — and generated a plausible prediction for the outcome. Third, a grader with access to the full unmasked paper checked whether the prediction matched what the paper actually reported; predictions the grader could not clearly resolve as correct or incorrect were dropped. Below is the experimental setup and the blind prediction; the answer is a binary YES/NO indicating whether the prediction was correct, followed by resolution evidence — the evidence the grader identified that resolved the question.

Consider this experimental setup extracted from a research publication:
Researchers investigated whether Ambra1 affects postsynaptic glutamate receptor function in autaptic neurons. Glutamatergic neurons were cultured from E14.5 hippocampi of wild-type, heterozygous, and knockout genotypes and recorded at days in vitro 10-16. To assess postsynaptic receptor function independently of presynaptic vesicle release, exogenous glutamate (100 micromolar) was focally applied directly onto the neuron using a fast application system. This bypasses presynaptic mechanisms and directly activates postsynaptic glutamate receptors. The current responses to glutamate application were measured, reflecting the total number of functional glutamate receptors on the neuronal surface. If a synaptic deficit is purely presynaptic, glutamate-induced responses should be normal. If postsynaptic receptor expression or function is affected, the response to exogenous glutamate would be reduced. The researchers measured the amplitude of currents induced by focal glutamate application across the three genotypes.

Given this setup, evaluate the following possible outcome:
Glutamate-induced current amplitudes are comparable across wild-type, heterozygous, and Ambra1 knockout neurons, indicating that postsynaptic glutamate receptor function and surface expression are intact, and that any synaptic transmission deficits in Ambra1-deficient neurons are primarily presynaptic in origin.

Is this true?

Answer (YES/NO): NO